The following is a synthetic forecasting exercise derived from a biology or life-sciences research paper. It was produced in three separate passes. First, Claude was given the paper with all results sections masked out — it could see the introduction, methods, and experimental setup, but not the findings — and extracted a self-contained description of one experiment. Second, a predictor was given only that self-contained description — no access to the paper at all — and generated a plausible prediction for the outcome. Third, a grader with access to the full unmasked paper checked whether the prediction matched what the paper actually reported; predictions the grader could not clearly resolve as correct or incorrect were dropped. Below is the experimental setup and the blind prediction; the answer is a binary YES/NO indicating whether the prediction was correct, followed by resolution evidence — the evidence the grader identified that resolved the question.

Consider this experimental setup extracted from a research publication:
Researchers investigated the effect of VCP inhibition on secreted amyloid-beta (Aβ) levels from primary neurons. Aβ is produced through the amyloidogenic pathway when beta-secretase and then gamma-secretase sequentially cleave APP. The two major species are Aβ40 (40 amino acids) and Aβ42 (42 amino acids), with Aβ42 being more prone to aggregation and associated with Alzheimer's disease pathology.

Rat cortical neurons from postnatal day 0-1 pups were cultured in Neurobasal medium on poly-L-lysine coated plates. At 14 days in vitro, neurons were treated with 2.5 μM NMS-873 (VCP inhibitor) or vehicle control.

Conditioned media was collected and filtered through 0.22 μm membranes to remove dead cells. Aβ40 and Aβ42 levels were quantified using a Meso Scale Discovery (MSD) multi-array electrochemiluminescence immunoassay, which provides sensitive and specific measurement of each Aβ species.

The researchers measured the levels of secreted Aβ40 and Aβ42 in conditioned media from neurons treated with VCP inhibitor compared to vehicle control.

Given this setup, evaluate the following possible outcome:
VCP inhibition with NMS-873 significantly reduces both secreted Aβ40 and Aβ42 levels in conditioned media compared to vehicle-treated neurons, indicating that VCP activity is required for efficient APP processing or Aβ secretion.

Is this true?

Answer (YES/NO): NO